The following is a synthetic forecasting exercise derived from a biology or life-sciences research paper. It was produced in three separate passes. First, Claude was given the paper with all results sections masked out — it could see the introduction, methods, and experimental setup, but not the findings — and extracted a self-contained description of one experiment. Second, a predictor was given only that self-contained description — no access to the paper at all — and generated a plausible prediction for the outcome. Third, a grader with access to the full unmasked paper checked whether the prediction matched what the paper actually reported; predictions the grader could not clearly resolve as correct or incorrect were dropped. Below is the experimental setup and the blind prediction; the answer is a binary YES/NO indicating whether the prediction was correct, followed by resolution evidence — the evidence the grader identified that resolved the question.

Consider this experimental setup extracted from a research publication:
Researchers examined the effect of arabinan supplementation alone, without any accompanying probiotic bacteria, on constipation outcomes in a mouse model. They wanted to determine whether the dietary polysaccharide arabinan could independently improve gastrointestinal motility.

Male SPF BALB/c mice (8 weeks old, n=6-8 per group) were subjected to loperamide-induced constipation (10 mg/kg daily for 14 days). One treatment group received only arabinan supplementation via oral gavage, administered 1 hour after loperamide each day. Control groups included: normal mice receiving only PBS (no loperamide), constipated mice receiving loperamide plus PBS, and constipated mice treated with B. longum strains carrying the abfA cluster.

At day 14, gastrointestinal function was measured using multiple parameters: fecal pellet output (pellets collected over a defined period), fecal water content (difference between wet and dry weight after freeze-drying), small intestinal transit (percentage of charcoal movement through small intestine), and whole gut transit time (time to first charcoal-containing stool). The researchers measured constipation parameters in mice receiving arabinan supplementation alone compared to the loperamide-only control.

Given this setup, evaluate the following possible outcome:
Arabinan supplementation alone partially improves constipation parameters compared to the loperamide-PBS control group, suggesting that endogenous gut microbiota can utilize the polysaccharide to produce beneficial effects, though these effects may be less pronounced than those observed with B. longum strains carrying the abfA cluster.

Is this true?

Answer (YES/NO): NO